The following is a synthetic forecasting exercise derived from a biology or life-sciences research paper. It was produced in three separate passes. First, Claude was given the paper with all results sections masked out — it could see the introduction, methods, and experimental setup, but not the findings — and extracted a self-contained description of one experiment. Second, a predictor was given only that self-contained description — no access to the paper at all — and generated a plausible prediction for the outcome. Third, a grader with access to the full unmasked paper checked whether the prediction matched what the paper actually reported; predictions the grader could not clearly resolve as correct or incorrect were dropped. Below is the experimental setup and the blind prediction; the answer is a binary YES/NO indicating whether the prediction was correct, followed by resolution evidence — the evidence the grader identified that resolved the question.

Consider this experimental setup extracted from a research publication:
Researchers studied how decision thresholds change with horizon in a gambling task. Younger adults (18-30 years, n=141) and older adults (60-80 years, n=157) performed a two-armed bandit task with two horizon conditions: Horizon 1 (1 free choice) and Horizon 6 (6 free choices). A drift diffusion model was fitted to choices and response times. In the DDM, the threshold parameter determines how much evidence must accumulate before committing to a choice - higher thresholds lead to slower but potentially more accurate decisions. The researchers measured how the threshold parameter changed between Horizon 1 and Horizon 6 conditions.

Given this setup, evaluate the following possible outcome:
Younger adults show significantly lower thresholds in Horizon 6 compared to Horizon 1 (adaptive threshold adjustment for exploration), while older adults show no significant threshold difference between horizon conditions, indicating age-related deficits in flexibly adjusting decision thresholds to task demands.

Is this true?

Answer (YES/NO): YES